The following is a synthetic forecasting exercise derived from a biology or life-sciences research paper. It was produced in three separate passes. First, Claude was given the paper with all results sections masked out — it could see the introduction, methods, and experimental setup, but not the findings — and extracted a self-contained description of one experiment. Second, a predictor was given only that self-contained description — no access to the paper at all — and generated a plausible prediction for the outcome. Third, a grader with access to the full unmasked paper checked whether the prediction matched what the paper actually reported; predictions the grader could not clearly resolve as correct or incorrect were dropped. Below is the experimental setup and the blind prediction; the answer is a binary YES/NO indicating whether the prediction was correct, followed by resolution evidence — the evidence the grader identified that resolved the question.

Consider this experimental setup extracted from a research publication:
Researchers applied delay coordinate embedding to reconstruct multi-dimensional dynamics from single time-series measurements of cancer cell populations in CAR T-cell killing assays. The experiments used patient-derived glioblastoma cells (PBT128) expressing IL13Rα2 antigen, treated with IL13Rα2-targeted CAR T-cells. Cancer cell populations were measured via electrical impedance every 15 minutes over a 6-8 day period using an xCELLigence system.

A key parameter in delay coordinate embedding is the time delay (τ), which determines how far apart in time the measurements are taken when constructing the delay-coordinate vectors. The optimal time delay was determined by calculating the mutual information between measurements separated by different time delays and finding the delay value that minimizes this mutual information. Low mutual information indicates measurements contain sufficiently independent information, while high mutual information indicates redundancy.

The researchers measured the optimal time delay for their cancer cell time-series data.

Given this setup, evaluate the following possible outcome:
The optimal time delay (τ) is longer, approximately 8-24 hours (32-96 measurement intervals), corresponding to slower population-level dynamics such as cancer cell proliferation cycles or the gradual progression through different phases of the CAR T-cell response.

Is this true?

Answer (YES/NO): NO